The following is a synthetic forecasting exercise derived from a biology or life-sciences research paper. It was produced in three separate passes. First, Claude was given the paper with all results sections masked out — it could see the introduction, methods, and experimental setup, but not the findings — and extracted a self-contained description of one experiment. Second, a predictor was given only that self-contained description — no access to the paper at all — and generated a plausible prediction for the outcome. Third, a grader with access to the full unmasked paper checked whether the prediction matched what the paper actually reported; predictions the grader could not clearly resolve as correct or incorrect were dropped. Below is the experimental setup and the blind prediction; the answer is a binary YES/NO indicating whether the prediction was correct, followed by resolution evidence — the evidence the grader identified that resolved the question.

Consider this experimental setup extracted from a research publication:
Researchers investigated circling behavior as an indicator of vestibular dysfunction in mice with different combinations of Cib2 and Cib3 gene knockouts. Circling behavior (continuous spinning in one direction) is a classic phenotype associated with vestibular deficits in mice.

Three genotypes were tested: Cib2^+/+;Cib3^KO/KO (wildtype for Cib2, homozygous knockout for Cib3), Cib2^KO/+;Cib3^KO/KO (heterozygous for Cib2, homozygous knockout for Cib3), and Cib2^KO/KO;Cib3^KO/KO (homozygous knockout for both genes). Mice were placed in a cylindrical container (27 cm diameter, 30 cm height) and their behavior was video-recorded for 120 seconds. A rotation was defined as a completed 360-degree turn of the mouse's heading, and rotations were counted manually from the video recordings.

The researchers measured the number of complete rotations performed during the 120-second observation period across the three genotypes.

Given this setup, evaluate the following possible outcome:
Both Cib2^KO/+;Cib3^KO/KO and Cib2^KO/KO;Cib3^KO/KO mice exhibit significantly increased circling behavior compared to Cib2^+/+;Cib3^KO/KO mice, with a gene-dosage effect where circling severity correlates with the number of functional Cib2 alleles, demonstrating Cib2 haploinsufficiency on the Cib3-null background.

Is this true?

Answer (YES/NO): NO